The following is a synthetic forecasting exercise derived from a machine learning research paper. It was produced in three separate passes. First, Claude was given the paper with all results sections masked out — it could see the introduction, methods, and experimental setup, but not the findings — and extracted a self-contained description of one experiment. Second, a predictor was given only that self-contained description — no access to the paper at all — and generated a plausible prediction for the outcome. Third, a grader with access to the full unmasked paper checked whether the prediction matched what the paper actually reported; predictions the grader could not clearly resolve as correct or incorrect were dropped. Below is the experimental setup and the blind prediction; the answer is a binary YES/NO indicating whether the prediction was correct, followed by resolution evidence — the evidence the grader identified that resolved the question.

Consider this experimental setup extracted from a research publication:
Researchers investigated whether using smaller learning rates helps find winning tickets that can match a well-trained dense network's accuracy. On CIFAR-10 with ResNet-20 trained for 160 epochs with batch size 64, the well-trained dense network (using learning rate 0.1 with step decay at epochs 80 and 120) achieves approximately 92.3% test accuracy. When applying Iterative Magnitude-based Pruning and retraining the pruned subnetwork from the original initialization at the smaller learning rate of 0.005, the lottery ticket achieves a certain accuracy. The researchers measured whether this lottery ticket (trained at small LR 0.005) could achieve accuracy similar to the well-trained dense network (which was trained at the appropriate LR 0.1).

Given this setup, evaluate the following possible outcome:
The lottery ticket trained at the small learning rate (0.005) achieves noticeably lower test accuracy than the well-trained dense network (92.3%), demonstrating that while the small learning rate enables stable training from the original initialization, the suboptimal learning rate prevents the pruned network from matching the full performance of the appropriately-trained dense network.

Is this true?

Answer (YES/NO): YES